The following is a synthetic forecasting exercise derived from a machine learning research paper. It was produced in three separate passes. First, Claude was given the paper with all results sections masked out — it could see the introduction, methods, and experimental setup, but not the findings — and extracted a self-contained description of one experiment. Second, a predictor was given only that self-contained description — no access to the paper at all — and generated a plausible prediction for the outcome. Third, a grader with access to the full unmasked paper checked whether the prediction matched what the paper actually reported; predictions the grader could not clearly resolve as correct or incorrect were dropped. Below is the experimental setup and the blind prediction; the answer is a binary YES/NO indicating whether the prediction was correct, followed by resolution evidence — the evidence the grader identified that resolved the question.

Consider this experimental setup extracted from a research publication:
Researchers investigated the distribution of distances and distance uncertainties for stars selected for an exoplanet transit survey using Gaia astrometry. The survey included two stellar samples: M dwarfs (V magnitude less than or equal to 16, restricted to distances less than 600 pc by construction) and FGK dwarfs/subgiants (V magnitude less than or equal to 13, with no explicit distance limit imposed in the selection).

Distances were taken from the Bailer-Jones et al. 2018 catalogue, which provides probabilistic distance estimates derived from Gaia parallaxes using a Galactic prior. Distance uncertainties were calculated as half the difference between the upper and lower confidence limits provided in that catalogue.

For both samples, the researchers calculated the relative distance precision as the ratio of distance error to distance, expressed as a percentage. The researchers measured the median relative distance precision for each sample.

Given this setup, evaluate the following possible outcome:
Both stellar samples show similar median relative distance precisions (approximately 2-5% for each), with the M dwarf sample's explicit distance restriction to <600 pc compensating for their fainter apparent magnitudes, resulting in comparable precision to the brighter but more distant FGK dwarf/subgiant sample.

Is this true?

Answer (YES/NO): NO